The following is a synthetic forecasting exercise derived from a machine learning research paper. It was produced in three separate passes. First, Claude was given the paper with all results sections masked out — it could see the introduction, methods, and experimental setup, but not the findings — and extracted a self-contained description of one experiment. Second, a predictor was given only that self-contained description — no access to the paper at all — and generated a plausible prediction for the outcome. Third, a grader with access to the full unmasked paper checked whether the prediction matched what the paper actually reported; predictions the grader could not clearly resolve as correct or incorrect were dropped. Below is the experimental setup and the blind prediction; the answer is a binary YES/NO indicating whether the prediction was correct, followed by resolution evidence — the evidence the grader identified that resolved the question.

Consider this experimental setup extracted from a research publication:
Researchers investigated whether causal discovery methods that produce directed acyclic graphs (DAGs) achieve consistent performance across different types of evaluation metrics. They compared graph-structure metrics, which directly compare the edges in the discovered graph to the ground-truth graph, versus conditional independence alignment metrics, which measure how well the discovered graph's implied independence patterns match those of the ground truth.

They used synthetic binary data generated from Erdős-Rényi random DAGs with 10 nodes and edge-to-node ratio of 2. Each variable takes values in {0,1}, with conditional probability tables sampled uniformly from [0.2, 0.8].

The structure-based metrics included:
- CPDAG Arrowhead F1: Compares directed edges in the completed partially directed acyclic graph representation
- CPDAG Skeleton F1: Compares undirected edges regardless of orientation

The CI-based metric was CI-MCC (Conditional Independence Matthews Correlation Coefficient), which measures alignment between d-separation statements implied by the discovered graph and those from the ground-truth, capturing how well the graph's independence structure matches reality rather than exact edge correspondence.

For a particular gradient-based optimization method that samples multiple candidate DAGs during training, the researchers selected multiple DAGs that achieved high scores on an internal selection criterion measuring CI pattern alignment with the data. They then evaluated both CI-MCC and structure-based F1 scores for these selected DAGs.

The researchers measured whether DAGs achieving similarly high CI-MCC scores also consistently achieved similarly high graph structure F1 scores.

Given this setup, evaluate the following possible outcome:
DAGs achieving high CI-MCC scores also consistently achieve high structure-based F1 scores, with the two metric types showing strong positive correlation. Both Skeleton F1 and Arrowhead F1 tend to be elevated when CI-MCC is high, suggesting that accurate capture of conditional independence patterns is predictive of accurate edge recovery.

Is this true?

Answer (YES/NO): NO